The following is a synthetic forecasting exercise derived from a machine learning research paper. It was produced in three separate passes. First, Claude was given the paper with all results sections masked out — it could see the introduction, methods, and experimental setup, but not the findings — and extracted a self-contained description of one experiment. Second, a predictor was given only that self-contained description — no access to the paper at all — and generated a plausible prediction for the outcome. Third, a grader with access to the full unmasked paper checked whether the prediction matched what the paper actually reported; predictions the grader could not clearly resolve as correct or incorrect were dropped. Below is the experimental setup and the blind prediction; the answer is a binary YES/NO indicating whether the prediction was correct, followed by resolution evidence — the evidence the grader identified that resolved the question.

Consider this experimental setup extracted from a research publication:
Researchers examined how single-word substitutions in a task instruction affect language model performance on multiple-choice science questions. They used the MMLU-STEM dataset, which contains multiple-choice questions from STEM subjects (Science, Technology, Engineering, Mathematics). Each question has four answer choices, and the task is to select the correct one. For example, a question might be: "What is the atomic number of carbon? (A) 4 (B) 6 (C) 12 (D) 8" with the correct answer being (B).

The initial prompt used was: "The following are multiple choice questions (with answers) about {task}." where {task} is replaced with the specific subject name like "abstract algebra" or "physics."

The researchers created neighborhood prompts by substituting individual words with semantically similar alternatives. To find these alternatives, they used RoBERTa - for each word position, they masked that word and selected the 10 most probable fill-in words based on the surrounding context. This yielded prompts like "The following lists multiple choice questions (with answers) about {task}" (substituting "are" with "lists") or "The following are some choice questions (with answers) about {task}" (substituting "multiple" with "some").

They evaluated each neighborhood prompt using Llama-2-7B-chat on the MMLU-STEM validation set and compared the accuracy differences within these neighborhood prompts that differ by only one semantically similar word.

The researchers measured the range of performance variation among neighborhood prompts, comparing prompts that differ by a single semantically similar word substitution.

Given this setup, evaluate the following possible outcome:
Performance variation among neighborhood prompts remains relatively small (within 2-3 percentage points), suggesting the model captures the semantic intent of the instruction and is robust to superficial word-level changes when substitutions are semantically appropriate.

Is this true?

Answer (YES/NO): NO